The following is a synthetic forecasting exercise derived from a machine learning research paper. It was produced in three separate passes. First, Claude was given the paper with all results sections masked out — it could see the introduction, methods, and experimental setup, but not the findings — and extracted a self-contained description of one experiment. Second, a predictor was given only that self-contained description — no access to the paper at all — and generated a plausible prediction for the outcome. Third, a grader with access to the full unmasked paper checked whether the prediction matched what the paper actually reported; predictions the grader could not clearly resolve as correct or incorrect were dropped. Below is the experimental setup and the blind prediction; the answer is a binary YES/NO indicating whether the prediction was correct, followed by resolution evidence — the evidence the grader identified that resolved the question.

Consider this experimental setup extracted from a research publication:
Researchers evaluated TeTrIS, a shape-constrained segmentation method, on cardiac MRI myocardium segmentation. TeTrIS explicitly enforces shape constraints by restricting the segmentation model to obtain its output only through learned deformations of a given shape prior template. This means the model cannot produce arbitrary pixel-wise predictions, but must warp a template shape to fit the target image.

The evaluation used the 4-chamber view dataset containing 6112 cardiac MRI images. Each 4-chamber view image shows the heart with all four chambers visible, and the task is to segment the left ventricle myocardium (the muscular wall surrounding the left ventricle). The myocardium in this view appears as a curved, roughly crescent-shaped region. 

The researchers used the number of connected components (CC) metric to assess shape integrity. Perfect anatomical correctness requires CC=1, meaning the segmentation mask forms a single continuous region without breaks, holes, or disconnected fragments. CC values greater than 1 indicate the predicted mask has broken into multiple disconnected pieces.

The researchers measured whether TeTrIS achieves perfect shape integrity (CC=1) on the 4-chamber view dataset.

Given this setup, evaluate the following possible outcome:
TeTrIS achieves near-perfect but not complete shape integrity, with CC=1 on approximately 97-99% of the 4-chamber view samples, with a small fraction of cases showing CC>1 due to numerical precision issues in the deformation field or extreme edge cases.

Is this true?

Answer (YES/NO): NO